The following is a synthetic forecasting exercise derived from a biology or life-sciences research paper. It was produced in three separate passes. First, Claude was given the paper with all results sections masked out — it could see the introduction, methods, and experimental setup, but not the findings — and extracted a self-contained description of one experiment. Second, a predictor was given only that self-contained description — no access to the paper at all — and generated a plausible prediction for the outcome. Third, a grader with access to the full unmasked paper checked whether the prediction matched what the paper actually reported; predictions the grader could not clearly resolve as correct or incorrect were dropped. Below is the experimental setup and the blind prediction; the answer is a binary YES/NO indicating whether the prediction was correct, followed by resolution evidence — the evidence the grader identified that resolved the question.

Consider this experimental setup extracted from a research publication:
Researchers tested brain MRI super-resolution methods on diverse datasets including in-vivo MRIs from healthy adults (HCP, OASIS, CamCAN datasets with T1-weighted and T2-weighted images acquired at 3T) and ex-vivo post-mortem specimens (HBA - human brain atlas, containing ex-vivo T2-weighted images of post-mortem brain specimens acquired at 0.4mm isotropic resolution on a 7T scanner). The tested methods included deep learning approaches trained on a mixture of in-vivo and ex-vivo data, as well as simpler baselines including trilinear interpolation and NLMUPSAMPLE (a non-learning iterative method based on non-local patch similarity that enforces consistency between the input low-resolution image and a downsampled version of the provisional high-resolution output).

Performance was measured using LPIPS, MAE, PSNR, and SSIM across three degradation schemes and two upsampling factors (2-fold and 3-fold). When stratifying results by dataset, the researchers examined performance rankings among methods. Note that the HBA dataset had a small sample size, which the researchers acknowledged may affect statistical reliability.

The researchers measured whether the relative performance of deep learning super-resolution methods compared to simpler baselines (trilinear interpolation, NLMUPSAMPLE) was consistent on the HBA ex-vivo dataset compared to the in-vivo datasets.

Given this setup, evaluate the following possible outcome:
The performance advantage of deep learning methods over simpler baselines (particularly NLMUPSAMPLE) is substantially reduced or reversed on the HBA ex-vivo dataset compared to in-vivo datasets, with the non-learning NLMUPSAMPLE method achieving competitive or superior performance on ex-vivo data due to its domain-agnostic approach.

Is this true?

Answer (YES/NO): YES